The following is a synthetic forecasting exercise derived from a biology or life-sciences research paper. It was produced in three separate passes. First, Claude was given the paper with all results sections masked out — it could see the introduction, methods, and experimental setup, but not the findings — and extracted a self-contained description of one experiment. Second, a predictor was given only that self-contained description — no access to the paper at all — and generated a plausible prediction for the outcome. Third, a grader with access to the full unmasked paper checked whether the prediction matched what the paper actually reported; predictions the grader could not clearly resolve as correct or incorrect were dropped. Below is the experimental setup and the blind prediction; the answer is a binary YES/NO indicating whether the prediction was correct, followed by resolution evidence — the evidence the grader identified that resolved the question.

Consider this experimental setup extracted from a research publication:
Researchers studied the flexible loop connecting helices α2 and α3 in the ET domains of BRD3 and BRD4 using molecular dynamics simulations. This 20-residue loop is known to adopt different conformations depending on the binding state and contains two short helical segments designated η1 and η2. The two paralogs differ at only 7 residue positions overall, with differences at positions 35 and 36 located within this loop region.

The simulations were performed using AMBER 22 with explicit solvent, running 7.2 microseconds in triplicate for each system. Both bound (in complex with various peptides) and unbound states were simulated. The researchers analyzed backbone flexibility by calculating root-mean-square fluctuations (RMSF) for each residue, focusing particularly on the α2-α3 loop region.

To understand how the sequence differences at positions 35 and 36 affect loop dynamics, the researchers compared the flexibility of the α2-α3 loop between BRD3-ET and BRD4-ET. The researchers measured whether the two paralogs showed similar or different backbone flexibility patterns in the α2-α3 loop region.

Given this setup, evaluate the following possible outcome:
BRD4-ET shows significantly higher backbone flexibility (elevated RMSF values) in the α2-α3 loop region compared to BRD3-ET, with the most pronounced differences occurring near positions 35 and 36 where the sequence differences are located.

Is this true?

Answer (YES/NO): NO